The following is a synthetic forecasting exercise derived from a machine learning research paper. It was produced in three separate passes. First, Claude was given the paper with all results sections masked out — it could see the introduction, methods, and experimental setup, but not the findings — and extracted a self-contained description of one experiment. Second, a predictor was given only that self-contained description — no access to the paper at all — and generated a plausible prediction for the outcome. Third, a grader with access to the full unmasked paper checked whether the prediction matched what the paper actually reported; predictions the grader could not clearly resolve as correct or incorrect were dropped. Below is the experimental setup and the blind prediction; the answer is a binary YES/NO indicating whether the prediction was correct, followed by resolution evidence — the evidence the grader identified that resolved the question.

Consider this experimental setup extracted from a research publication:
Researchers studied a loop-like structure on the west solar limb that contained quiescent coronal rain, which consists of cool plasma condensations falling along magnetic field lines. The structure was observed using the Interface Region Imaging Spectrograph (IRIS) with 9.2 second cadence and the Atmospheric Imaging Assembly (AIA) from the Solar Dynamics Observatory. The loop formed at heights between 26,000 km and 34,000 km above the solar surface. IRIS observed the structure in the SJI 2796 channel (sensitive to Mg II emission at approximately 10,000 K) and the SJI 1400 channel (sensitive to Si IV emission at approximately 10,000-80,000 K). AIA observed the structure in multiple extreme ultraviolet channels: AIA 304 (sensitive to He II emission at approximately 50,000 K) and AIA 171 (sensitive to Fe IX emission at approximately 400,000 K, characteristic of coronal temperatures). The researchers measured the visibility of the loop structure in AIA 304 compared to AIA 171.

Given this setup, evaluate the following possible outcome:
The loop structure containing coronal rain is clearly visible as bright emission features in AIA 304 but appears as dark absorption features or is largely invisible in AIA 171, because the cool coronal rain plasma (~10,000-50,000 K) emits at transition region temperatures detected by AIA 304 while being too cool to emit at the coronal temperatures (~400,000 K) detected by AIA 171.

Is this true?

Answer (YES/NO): NO